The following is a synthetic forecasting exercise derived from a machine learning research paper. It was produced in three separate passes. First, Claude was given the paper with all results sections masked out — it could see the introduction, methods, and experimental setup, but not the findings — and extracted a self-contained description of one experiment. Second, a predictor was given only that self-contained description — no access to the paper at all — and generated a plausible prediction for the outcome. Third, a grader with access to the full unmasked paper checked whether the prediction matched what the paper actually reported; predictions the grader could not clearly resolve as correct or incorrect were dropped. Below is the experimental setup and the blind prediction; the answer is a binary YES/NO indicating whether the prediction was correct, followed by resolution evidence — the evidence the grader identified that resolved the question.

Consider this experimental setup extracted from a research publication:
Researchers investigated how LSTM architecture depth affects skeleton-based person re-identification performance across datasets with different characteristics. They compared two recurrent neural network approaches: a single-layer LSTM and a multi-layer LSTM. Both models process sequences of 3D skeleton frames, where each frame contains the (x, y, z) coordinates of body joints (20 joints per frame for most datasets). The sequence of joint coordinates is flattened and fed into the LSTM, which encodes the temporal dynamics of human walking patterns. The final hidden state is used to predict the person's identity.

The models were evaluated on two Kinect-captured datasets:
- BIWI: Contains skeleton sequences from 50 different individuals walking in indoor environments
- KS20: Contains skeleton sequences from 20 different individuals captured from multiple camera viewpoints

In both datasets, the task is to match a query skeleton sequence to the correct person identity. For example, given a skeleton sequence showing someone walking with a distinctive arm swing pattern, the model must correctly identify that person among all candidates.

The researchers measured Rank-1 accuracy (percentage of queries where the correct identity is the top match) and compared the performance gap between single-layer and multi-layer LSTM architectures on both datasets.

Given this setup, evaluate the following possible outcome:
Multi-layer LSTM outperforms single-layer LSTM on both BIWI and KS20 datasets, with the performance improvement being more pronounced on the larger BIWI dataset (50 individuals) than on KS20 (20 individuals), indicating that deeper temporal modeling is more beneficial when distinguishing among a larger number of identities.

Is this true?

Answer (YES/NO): YES